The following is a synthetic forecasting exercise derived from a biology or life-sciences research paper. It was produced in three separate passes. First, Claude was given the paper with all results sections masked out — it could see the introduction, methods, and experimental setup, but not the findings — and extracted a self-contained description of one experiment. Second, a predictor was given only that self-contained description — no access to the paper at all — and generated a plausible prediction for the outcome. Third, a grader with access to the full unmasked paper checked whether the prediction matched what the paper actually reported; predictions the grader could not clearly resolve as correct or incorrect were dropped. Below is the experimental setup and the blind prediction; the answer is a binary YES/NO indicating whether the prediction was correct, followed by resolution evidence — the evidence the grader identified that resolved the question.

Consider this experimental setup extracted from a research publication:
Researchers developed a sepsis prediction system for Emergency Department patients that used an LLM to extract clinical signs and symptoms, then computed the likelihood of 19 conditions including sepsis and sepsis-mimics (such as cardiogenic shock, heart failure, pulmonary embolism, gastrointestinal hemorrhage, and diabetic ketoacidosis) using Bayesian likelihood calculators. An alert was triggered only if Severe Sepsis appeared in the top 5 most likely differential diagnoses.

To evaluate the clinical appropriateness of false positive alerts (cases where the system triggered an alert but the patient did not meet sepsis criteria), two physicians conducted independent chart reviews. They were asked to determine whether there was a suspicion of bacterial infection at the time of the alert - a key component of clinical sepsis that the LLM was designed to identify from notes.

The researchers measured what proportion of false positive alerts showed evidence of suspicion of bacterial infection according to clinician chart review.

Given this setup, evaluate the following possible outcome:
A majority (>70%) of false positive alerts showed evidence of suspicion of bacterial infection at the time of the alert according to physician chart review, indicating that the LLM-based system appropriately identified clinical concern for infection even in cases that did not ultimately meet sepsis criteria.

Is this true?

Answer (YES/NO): NO